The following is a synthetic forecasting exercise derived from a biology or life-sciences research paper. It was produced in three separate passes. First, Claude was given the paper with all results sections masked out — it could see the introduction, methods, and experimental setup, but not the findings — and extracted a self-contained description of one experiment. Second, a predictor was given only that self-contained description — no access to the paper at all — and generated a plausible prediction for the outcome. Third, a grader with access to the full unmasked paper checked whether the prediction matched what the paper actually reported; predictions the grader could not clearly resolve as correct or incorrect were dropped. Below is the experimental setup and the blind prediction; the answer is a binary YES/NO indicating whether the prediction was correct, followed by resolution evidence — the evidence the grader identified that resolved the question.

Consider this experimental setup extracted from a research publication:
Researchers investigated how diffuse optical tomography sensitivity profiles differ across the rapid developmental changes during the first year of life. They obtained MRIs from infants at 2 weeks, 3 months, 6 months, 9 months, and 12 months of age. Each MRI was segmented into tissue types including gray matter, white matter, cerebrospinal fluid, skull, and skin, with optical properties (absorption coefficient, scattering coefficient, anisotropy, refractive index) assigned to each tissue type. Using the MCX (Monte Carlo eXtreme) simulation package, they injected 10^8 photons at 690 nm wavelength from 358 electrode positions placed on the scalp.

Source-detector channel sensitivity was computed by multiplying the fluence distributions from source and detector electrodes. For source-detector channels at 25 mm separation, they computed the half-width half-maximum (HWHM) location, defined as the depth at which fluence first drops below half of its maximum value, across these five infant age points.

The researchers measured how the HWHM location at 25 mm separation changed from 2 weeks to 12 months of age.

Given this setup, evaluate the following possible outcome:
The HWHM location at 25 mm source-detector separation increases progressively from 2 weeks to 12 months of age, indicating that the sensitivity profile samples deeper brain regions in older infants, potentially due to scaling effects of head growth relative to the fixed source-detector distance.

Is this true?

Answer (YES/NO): NO